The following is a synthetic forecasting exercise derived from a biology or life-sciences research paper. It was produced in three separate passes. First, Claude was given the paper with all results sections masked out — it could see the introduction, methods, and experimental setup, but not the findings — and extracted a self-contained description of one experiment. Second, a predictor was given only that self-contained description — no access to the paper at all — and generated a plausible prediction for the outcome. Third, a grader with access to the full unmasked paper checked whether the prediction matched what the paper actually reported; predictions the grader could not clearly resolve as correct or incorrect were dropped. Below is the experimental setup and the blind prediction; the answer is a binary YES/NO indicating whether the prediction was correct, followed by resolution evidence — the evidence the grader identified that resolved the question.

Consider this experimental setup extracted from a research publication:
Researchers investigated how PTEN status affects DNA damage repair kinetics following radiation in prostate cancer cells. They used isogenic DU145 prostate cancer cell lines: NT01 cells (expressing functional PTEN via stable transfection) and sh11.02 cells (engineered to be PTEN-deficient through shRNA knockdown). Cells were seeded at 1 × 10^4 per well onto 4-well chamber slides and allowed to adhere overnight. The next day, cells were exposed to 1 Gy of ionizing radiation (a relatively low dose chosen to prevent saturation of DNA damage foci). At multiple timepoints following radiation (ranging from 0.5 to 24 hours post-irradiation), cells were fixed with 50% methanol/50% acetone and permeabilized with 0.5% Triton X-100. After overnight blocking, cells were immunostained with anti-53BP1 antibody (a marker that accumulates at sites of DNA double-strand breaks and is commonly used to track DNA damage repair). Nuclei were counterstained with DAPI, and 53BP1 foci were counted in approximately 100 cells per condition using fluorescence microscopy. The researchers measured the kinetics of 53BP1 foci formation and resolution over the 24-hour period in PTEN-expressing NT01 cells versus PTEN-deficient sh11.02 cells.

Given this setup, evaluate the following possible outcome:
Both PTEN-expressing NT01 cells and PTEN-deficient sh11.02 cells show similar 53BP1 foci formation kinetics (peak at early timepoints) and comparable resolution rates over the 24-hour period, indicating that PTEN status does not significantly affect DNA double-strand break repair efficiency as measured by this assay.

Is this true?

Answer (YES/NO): NO